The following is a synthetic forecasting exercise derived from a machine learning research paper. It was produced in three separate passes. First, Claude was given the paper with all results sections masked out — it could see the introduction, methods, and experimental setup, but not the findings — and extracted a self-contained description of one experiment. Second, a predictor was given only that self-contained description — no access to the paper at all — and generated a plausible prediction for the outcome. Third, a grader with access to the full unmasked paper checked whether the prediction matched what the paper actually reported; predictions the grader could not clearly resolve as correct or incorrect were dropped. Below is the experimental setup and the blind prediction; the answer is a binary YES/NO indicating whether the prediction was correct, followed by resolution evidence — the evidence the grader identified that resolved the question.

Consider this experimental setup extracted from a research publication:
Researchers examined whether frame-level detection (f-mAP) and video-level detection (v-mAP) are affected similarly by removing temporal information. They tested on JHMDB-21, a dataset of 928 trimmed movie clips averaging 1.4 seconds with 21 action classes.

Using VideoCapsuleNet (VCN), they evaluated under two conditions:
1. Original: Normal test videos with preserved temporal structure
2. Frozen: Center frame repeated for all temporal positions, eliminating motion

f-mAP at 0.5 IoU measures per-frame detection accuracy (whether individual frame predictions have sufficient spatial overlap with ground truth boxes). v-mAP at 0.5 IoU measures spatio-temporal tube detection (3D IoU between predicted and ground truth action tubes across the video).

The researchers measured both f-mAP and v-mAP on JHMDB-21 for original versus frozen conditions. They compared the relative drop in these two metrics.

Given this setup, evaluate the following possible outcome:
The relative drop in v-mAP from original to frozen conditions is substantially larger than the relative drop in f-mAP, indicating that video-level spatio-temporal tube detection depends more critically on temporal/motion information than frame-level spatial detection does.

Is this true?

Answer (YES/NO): NO